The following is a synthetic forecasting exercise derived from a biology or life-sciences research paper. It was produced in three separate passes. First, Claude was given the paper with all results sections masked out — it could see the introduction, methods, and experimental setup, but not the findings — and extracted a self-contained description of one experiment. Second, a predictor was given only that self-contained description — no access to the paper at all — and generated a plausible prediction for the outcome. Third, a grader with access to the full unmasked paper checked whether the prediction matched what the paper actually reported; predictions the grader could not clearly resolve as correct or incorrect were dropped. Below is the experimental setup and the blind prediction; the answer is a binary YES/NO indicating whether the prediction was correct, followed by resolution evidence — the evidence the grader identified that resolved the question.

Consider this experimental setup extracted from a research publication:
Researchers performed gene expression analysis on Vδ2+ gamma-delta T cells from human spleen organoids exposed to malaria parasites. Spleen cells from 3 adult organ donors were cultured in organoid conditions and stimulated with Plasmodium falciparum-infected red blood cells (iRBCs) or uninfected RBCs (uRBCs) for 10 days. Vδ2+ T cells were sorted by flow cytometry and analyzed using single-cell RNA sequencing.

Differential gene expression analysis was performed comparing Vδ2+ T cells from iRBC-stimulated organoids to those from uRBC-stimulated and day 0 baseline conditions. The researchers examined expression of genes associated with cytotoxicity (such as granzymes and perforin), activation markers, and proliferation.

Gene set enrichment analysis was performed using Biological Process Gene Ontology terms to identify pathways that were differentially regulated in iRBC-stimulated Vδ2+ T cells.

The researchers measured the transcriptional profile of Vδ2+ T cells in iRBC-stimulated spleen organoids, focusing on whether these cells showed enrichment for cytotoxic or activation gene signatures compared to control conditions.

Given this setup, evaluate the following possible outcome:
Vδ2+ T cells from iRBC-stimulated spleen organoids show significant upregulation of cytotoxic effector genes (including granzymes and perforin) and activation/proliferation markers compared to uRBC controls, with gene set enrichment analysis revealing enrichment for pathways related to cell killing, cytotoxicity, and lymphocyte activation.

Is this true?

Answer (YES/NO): YES